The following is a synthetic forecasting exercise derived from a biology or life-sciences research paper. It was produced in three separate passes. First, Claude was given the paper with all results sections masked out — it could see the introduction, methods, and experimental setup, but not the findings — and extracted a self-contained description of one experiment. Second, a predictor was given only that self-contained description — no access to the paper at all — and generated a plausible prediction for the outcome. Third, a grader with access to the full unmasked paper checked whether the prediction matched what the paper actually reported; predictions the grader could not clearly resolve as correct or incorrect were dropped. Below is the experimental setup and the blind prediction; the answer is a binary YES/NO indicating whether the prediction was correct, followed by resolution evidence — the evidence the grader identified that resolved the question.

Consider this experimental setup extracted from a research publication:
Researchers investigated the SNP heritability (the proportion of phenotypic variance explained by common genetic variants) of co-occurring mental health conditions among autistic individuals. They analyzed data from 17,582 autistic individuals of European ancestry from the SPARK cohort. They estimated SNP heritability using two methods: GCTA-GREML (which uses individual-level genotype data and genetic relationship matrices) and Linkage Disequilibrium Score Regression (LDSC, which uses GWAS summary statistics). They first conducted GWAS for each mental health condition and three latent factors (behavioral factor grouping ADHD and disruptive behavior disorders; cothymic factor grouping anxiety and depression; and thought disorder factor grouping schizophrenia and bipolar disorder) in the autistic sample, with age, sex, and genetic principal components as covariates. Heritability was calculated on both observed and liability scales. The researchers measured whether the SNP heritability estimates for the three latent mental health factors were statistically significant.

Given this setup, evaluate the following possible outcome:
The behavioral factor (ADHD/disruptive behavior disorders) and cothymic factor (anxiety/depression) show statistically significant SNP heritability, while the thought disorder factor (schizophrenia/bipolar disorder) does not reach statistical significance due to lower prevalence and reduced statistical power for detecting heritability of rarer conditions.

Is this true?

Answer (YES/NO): NO